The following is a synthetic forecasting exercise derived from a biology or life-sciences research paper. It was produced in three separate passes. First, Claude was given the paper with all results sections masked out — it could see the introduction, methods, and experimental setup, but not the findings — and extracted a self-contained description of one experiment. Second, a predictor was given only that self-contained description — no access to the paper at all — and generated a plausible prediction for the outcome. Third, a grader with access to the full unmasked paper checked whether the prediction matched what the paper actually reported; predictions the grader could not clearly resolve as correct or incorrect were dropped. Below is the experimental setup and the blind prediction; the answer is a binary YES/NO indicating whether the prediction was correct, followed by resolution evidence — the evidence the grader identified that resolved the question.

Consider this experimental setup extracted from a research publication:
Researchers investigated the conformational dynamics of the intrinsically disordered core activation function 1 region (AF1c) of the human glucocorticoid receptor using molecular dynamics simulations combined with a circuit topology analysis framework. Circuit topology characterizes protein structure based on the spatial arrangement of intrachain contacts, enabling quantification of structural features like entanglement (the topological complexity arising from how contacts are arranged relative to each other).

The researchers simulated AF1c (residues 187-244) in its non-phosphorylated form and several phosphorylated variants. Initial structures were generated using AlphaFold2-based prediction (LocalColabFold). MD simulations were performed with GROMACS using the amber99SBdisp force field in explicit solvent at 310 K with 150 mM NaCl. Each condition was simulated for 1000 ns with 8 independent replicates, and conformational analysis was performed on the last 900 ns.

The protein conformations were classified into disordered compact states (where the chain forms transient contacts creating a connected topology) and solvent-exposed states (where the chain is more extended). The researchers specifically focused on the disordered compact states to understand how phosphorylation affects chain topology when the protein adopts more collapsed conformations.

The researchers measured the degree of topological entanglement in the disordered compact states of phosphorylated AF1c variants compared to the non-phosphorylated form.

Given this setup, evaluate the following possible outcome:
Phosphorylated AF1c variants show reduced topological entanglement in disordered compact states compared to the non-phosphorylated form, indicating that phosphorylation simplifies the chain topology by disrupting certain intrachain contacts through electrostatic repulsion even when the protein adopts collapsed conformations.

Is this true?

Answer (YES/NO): NO